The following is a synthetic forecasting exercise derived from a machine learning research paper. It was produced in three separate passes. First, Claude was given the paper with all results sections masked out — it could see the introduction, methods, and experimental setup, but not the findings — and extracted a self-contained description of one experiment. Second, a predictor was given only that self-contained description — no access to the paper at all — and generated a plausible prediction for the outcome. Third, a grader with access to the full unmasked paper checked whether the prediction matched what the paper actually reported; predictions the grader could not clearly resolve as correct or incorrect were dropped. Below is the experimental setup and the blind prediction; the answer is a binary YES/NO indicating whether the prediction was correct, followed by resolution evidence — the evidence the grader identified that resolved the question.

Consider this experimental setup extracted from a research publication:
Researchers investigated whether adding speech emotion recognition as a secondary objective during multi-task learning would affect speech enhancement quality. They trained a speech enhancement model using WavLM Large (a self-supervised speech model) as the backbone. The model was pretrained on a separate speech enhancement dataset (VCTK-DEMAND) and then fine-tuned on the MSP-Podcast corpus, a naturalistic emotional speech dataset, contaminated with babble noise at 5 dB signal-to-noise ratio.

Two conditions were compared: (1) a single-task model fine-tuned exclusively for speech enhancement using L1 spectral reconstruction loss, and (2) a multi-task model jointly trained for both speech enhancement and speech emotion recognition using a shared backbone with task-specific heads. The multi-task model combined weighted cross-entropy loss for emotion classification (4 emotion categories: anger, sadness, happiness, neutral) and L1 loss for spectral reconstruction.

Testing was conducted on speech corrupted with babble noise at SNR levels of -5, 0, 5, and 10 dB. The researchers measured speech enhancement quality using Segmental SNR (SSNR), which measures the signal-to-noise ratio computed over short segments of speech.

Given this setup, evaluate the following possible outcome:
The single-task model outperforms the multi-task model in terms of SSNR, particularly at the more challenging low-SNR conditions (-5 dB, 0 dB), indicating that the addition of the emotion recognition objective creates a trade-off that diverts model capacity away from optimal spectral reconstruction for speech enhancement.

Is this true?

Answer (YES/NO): YES